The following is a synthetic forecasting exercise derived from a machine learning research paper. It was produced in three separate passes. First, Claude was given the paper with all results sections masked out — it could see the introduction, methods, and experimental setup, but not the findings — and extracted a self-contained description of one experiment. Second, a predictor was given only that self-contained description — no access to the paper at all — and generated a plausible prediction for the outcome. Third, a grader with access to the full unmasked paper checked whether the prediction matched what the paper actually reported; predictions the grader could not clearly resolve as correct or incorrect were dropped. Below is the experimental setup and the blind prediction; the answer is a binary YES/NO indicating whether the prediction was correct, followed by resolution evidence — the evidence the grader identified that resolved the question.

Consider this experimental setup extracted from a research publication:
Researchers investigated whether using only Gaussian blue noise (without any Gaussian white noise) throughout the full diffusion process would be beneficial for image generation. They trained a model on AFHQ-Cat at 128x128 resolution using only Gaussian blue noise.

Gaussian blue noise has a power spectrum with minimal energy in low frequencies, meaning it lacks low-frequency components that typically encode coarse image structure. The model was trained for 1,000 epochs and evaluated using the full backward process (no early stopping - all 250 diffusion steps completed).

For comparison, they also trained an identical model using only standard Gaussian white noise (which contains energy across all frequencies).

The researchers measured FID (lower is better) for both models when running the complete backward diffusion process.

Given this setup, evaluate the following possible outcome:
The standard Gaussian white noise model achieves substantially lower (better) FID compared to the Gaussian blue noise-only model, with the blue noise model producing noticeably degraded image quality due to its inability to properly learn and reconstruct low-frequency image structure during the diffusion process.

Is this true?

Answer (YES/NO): YES